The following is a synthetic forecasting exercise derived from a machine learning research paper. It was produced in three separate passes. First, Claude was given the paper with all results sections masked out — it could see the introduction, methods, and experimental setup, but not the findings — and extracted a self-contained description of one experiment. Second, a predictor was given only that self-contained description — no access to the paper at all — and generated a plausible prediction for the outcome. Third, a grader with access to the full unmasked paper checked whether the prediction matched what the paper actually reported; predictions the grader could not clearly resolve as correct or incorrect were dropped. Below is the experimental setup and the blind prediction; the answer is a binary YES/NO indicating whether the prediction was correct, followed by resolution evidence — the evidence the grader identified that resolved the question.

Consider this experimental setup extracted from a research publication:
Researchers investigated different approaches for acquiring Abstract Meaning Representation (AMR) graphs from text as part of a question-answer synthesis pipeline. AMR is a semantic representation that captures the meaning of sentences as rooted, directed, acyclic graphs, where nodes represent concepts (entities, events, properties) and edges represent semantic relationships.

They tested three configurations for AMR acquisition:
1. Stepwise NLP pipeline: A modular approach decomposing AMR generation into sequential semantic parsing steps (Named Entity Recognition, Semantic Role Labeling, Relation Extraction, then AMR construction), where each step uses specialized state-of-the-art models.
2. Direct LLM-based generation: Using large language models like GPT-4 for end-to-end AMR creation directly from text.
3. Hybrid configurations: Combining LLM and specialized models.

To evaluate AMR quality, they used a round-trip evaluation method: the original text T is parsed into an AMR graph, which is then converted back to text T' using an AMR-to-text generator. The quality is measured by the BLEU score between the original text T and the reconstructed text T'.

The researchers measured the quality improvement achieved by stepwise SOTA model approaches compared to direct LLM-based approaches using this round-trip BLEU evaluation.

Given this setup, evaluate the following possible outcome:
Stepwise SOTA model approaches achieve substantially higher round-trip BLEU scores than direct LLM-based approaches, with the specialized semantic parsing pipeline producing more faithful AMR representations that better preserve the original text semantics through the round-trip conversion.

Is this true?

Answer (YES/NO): YES